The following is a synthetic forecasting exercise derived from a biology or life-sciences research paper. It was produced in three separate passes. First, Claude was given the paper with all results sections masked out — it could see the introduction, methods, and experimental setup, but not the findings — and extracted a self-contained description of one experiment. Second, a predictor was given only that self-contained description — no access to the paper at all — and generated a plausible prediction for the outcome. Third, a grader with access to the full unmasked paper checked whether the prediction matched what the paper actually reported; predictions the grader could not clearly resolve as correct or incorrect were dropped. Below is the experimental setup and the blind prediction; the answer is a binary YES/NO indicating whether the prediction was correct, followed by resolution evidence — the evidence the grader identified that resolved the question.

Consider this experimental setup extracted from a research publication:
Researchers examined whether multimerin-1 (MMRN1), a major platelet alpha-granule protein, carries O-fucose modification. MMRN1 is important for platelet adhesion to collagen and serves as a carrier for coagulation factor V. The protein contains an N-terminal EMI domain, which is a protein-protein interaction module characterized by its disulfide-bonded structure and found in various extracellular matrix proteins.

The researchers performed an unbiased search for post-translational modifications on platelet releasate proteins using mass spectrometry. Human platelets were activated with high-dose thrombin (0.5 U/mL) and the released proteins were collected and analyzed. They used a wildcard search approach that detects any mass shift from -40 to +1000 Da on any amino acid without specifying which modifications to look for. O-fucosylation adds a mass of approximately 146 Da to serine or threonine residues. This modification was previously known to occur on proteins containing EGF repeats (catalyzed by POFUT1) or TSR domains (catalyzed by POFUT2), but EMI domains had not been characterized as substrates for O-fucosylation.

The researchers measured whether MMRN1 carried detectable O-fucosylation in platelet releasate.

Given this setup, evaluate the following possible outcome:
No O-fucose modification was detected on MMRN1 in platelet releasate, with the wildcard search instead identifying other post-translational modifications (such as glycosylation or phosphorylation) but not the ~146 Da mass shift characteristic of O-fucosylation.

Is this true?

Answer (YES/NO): NO